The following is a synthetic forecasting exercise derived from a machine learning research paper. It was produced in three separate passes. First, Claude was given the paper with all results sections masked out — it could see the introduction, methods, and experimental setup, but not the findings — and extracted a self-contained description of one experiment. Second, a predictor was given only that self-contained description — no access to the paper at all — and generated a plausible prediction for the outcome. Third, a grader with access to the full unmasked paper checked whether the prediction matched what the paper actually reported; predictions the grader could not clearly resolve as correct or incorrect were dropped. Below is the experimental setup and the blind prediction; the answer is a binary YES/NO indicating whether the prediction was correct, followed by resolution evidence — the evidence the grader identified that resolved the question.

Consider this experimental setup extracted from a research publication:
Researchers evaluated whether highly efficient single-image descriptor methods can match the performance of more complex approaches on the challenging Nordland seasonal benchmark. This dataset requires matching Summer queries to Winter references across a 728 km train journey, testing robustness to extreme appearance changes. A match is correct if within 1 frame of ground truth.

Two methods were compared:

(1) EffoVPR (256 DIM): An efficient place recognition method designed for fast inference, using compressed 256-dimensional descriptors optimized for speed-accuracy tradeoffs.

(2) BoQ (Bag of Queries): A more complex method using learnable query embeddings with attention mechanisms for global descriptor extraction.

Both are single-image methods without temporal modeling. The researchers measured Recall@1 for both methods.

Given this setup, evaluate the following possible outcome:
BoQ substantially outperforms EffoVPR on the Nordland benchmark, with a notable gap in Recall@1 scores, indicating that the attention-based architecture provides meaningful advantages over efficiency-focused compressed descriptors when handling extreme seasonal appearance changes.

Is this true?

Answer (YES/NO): NO